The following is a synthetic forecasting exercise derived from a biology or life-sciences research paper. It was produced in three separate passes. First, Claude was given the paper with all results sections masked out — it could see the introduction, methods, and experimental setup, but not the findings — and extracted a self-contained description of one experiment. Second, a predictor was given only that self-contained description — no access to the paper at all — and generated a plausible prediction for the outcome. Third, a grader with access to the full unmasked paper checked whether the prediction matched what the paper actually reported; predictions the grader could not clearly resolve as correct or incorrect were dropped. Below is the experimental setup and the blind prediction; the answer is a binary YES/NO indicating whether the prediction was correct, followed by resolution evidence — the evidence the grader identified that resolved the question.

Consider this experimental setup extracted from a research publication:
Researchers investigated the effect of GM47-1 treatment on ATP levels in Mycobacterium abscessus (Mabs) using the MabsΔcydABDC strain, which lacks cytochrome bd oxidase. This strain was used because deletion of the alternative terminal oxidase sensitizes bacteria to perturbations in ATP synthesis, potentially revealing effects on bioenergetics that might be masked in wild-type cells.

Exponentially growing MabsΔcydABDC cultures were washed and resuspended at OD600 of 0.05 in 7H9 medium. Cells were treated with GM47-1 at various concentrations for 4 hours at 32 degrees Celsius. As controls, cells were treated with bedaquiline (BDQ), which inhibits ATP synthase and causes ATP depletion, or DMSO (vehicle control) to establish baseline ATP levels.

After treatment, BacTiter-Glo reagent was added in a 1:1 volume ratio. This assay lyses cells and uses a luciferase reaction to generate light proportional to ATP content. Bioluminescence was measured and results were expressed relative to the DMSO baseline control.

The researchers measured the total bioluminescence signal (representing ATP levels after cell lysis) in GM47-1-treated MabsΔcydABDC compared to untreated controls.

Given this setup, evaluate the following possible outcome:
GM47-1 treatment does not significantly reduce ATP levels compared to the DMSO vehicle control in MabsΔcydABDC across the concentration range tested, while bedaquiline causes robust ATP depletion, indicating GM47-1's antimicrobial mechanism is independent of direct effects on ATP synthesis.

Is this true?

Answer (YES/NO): NO